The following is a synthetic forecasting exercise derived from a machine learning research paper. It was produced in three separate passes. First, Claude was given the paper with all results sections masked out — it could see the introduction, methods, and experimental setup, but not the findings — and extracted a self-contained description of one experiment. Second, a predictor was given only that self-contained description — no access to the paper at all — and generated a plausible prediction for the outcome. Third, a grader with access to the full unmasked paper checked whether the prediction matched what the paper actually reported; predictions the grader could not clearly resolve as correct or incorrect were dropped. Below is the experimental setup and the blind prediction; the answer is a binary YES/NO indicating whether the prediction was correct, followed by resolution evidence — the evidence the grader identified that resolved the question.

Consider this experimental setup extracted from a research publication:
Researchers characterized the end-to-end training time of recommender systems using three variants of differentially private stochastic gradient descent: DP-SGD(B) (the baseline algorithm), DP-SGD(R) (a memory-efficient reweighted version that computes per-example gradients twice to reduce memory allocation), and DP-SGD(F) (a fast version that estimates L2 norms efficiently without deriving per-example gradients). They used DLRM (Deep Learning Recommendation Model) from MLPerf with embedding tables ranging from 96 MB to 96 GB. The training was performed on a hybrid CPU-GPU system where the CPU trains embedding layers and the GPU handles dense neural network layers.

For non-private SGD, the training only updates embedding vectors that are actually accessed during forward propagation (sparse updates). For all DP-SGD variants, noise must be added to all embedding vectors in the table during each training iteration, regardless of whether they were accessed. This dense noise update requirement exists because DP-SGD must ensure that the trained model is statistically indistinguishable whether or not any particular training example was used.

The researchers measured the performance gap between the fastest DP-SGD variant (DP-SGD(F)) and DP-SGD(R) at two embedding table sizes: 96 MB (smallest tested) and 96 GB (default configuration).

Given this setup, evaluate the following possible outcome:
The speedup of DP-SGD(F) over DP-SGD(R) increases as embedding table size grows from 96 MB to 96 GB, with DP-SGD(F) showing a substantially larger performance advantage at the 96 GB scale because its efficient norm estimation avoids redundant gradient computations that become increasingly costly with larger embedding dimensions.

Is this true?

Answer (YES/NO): NO